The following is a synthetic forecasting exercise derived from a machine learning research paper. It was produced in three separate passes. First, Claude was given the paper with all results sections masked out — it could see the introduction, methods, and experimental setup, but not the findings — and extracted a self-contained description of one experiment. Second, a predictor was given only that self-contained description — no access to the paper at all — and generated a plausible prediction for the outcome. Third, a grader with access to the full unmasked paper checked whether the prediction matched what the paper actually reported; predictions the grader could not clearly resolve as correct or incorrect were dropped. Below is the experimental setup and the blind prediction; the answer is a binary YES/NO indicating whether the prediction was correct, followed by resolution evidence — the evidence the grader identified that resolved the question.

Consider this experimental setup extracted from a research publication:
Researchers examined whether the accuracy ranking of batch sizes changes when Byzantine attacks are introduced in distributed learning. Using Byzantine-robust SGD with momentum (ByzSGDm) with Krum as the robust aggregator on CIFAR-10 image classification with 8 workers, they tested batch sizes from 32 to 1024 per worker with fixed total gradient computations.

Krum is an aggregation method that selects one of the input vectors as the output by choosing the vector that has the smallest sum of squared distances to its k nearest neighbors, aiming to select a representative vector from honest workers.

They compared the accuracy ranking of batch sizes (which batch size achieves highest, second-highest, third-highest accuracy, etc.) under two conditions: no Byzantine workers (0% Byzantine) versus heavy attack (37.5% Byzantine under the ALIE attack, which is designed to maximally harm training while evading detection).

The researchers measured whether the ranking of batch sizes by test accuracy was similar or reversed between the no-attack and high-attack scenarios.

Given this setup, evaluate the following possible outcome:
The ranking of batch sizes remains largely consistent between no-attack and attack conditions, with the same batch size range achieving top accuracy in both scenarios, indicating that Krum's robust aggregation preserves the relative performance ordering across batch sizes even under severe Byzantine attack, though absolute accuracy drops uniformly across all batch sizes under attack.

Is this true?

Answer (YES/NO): NO